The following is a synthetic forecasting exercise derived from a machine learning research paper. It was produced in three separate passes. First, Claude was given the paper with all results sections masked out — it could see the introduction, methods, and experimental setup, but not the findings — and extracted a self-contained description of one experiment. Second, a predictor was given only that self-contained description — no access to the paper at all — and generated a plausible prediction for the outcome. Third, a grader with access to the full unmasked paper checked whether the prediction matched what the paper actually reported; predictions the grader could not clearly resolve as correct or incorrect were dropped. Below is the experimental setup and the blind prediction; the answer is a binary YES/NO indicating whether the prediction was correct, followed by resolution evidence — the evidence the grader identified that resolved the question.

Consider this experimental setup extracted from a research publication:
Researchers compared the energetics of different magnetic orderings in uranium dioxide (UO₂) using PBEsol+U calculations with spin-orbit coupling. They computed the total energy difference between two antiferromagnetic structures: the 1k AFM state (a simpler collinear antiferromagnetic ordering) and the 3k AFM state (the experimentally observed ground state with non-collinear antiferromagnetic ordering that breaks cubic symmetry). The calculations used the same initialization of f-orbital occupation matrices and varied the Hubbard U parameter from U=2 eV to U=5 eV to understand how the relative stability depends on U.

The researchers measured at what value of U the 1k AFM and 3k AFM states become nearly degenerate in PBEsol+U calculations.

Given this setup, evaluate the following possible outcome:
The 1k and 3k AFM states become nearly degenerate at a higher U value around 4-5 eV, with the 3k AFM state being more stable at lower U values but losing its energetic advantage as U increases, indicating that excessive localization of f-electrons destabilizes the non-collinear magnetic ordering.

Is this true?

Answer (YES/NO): YES